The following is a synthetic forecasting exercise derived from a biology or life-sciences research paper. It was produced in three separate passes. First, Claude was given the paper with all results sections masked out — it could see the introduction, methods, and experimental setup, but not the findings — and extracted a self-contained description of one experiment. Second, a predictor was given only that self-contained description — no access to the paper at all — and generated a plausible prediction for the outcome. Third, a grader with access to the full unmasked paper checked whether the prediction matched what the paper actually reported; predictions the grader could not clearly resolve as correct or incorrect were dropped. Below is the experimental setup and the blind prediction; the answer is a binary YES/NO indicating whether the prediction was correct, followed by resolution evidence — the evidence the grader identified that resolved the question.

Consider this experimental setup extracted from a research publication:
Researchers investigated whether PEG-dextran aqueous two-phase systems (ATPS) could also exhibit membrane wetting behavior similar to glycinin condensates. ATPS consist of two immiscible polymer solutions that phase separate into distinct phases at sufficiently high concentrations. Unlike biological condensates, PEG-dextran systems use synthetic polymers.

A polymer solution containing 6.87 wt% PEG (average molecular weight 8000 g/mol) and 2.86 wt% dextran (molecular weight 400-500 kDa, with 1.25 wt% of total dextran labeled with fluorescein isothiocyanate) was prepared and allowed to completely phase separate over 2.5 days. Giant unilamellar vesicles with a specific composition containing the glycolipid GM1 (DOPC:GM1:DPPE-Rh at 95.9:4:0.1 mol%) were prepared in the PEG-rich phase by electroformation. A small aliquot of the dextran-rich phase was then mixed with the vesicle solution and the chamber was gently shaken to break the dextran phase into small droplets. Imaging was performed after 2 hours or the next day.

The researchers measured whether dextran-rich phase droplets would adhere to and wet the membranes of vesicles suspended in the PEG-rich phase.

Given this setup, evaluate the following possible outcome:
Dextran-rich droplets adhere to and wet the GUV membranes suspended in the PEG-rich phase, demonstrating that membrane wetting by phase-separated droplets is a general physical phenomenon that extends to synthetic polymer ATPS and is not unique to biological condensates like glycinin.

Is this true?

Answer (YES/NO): YES